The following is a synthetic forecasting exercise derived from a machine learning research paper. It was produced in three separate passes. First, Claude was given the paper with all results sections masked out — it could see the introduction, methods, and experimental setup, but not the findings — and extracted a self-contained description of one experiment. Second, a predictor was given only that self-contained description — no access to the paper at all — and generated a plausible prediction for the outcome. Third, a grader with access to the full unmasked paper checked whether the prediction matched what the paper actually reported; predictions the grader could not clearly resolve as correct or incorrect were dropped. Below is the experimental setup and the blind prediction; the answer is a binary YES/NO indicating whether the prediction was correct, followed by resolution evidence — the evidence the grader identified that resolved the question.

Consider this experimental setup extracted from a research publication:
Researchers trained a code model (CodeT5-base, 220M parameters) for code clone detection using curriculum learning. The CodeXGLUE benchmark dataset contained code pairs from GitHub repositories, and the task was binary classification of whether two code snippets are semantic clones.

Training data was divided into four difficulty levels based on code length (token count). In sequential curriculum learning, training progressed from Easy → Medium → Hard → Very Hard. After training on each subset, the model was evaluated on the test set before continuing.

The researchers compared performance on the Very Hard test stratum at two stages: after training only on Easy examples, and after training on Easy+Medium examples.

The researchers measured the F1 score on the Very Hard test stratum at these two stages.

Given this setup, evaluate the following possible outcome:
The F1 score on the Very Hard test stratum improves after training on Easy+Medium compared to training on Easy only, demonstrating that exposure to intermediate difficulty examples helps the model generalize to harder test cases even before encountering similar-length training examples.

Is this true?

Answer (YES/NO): NO